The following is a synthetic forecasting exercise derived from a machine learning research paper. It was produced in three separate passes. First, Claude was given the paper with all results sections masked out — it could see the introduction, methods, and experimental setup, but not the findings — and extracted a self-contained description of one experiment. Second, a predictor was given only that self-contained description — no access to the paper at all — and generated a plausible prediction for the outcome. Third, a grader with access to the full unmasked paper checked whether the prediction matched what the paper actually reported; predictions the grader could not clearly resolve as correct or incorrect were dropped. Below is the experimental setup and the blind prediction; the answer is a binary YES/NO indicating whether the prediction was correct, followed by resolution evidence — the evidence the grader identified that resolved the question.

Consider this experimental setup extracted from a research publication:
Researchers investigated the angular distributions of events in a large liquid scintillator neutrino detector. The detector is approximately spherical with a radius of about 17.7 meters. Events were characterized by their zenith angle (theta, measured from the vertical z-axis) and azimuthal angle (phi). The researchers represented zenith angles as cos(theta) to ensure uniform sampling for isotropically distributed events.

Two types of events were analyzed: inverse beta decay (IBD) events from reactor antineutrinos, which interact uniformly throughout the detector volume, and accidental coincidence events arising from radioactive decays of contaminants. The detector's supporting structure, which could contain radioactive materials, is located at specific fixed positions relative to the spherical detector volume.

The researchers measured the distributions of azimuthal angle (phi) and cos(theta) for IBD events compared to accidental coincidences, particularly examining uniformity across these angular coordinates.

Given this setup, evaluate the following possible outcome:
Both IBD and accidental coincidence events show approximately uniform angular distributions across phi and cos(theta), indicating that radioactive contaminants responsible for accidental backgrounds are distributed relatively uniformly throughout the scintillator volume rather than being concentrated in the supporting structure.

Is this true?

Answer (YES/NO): NO